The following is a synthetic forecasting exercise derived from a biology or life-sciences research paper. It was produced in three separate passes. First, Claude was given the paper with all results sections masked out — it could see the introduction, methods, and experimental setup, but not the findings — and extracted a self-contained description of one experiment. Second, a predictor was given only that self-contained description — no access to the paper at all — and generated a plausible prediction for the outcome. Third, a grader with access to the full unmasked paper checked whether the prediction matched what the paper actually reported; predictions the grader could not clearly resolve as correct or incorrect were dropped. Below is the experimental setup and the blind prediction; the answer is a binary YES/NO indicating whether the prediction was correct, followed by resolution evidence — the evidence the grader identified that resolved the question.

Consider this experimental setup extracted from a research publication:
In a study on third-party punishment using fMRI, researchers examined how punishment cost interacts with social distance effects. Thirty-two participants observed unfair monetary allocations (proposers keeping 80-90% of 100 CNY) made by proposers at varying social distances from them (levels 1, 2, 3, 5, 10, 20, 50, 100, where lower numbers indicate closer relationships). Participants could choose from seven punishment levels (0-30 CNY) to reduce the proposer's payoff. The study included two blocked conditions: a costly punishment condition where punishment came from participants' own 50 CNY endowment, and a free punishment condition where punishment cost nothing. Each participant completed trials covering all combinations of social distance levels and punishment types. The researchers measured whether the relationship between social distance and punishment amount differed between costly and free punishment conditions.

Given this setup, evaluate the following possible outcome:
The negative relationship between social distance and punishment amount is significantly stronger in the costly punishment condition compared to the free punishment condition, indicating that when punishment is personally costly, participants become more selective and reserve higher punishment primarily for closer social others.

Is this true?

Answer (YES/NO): NO